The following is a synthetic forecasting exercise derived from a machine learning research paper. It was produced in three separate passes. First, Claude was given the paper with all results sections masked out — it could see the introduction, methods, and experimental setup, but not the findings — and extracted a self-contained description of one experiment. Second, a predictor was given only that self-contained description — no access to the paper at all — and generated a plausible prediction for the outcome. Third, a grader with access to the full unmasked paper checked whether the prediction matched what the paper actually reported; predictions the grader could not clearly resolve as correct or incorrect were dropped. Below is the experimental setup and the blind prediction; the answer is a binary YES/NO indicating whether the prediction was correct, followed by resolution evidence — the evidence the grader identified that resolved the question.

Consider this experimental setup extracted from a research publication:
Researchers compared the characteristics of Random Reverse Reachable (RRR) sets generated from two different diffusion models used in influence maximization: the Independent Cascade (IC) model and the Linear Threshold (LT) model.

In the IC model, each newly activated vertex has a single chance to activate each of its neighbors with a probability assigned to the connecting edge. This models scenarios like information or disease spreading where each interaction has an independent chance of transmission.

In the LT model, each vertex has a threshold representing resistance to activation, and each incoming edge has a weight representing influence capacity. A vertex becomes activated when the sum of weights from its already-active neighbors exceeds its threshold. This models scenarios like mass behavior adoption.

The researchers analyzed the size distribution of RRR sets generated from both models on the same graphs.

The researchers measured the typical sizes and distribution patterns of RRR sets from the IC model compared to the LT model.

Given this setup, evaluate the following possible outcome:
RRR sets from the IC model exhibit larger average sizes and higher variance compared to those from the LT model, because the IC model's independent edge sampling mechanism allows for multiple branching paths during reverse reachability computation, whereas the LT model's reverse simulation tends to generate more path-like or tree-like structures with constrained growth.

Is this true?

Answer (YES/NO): YES